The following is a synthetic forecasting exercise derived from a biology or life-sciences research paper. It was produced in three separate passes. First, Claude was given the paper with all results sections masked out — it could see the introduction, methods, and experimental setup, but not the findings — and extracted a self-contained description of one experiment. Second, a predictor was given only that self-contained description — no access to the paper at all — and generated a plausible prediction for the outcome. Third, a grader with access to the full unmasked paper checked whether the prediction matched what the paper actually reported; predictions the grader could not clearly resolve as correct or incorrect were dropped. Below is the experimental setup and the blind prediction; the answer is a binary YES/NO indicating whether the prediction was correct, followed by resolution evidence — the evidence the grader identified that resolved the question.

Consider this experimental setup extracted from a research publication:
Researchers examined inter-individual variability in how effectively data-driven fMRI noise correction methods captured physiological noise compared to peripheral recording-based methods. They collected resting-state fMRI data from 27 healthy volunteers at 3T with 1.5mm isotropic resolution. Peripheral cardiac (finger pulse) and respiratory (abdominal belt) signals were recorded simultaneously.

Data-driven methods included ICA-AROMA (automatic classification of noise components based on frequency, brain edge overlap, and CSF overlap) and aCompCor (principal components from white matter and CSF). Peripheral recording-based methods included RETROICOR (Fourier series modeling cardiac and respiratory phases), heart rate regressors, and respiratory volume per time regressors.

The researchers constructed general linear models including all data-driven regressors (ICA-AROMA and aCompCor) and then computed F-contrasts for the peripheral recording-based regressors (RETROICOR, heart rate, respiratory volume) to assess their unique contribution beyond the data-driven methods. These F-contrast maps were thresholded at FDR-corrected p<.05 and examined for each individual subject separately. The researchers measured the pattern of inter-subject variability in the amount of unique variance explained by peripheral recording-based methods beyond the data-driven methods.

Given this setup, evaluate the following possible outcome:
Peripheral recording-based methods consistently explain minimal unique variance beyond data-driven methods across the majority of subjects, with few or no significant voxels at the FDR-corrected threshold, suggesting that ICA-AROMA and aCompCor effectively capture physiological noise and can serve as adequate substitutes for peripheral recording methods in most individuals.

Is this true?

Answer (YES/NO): NO